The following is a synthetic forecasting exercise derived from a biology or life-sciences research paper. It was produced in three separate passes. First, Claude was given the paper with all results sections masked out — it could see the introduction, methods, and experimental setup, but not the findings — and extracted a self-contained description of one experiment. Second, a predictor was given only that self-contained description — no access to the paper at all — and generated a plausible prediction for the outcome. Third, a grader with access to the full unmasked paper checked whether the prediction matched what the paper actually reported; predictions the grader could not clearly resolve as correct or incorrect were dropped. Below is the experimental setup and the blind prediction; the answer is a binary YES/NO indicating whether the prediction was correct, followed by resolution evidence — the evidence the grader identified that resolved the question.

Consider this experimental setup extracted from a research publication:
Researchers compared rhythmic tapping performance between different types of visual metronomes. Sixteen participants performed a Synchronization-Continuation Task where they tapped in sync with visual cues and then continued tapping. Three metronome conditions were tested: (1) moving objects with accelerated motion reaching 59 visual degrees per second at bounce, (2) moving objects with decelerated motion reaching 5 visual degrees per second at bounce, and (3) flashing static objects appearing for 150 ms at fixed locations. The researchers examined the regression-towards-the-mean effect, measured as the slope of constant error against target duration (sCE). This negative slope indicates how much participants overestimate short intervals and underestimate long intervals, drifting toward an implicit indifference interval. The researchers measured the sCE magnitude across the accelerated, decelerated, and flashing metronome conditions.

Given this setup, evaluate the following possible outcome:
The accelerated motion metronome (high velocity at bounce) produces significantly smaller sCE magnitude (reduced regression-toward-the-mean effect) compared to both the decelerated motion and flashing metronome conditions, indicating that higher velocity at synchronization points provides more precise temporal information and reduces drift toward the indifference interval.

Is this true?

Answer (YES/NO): NO